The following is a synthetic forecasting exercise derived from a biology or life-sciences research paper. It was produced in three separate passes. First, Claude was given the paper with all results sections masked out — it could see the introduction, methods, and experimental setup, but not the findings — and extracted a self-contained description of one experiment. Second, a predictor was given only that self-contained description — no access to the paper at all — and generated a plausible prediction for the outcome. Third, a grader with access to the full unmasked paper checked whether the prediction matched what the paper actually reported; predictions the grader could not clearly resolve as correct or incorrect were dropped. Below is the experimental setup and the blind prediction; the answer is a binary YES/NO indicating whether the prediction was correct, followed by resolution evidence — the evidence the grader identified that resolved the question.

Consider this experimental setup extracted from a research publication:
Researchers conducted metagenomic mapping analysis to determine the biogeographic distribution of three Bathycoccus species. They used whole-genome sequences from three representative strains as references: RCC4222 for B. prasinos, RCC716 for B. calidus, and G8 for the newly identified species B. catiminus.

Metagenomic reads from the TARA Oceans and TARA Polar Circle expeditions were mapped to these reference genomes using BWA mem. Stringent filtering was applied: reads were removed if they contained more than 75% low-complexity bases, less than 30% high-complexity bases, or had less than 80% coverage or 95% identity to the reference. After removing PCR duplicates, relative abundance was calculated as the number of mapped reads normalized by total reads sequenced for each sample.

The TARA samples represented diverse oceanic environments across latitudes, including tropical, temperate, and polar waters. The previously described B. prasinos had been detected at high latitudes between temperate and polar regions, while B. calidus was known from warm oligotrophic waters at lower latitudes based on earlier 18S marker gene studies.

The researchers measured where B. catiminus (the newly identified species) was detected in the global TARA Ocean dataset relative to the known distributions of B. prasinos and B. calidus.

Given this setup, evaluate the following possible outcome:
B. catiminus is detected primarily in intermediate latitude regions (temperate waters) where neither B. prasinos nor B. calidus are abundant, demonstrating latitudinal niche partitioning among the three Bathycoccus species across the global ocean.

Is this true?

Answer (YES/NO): NO